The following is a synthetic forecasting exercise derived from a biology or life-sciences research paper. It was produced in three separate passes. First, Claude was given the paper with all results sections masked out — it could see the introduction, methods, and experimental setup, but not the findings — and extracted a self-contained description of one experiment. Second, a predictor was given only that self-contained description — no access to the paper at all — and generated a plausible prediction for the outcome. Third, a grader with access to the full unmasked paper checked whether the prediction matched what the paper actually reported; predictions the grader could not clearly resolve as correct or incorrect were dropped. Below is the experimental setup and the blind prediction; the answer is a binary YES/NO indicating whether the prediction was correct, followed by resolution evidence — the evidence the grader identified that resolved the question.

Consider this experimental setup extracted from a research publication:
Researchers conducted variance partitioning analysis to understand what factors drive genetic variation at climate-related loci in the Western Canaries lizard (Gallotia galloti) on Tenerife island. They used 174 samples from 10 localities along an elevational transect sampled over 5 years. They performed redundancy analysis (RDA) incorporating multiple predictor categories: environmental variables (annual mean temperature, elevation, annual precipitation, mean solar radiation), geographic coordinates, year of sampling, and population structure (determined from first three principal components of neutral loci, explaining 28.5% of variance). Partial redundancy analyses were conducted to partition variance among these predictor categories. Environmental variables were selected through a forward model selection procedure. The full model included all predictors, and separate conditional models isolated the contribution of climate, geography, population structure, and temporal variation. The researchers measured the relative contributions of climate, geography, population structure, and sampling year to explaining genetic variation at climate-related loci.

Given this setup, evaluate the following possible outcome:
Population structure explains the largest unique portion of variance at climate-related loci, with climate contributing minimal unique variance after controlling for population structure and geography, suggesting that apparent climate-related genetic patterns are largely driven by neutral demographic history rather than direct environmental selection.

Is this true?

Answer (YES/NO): NO